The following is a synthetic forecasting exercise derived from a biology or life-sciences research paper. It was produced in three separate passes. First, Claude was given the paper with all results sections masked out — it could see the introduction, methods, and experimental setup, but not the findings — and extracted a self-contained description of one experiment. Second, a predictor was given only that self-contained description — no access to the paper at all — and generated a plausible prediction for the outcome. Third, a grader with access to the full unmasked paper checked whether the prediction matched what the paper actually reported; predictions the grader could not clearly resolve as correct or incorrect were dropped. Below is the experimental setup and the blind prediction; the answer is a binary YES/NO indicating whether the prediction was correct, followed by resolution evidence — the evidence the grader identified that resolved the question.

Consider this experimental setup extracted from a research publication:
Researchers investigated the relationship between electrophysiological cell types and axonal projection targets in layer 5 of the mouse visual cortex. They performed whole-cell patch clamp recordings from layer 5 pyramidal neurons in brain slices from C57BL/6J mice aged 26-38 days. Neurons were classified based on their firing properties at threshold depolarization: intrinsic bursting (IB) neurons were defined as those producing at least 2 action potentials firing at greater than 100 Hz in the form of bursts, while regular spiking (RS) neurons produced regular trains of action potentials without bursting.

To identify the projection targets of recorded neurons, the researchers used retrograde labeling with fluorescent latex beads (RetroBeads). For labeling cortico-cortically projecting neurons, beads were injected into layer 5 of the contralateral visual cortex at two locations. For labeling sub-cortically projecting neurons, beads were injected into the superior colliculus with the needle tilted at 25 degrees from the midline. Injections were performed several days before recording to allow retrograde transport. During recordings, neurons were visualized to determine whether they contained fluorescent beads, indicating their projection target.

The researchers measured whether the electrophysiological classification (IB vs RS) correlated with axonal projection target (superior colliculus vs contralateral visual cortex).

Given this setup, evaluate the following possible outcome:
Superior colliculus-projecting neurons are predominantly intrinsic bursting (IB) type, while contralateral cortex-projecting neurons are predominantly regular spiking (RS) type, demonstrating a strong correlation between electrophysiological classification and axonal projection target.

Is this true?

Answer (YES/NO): YES